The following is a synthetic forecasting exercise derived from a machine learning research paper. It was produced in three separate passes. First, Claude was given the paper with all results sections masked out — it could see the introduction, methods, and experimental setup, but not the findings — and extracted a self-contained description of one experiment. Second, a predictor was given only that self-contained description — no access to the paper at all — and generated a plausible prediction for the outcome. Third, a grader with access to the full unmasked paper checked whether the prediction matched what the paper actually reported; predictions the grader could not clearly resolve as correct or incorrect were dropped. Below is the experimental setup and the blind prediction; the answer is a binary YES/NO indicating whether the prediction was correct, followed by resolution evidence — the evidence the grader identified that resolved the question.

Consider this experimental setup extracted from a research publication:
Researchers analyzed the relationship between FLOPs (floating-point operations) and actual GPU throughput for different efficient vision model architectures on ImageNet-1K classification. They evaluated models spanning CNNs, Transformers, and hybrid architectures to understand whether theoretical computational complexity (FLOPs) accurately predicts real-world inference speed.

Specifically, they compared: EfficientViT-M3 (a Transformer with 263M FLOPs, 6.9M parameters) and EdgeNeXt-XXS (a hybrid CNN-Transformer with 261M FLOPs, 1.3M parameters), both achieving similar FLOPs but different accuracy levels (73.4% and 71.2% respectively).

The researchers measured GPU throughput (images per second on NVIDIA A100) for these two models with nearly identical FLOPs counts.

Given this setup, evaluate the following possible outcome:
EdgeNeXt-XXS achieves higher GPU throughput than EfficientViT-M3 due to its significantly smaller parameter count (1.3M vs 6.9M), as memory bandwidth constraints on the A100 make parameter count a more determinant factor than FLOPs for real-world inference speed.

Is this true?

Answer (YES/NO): NO